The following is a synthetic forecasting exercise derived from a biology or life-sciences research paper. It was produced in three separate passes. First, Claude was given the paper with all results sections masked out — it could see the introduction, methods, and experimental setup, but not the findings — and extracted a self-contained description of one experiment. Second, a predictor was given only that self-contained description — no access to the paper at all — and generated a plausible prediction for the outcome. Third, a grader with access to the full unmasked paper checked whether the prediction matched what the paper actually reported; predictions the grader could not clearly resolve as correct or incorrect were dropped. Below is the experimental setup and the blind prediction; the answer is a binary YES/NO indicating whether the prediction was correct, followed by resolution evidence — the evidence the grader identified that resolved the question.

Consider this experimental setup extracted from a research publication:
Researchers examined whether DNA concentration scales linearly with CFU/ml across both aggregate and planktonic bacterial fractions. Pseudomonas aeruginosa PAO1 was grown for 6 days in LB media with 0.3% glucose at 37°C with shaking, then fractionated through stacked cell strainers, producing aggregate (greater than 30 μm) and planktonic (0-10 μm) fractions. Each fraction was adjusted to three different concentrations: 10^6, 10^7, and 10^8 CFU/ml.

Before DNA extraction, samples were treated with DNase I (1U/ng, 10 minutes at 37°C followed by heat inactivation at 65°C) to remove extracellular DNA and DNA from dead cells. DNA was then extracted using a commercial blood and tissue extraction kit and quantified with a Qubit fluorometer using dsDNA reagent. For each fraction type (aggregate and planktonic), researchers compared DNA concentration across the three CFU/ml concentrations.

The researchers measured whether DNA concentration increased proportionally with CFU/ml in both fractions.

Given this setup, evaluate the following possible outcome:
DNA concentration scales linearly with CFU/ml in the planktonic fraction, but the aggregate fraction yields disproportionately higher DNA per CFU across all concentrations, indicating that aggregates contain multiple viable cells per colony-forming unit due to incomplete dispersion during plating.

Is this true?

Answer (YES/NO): NO